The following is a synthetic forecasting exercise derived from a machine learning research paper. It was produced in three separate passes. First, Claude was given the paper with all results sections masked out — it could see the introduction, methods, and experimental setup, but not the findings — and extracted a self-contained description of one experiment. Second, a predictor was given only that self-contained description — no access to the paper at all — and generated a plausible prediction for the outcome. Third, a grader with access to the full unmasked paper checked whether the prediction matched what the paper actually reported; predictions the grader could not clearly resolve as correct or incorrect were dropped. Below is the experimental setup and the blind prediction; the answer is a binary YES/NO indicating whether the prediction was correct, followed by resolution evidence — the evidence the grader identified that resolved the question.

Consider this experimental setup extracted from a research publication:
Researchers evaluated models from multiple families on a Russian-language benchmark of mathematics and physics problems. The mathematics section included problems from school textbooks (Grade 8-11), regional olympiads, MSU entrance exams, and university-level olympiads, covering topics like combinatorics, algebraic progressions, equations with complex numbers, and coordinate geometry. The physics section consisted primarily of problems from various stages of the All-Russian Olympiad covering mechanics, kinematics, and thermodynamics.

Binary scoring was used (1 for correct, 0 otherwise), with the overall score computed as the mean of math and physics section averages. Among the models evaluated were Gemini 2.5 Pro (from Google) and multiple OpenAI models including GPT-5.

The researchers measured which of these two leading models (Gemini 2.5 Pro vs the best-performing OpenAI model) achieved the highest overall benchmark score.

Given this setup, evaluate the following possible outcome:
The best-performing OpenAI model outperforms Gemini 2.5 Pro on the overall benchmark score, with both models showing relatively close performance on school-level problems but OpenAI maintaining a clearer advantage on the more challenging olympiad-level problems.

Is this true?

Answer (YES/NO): NO